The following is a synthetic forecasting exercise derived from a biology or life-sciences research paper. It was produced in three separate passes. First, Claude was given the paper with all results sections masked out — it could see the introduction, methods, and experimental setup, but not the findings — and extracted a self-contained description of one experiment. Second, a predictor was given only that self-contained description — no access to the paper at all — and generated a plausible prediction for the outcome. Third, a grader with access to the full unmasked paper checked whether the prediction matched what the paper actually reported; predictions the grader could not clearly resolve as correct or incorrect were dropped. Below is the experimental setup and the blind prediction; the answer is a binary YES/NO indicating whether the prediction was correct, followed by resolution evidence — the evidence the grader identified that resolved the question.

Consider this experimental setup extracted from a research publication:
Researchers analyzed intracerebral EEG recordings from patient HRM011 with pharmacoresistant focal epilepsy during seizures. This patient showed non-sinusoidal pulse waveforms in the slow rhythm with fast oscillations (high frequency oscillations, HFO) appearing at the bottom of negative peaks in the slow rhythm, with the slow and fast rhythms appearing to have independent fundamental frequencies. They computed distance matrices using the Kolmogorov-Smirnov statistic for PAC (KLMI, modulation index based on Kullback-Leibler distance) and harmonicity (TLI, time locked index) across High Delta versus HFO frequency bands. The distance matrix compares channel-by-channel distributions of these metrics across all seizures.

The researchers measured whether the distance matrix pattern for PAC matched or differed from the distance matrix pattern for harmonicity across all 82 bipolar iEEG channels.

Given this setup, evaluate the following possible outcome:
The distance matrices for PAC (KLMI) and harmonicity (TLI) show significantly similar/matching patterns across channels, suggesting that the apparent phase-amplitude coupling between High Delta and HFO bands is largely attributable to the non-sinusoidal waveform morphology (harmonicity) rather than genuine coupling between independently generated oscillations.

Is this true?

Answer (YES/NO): NO